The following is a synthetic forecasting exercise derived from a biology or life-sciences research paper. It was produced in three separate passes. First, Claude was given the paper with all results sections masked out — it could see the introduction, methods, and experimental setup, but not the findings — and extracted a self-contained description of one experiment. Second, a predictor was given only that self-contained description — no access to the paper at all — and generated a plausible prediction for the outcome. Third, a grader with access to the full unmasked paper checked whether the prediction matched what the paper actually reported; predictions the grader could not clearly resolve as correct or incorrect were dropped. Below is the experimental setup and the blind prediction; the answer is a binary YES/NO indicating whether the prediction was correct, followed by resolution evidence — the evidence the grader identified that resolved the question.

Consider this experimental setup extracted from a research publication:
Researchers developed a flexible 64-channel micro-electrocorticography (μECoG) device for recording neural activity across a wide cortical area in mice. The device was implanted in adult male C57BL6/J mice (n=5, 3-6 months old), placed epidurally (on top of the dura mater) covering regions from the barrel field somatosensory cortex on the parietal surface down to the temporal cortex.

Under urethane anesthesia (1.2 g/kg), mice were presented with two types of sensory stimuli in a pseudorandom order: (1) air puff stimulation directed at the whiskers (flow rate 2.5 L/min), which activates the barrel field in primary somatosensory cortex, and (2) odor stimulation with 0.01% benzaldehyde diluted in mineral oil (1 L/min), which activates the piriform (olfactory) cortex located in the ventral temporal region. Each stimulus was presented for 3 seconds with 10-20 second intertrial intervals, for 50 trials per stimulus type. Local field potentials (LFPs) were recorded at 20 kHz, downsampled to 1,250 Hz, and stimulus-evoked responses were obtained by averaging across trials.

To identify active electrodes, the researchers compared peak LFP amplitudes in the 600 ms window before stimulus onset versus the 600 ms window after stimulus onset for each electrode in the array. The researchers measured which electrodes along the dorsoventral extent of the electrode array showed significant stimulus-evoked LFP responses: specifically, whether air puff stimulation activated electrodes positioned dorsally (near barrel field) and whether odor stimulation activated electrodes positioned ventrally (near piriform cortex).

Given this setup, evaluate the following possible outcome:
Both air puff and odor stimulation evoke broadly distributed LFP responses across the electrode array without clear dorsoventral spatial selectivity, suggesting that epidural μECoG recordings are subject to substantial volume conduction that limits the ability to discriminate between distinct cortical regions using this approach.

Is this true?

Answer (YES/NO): NO